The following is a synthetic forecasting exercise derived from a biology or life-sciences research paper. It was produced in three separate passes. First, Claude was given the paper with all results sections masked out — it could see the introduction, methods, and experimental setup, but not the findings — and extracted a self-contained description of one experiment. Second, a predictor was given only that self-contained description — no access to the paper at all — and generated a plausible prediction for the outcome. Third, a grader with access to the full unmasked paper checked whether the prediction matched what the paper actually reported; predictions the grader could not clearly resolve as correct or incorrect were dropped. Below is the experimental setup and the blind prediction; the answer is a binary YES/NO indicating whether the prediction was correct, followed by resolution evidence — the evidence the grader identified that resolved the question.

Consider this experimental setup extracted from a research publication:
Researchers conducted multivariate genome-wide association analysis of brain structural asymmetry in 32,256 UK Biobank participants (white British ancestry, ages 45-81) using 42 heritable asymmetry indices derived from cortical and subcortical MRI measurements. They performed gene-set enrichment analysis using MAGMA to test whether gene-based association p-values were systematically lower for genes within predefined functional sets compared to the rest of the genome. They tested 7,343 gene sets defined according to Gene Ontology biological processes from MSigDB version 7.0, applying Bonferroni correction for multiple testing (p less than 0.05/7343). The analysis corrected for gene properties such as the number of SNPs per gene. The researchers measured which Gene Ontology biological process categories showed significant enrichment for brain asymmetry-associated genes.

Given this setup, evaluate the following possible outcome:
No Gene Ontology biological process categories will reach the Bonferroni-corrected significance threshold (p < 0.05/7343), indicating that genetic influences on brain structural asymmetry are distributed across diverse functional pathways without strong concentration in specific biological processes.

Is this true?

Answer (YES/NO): NO